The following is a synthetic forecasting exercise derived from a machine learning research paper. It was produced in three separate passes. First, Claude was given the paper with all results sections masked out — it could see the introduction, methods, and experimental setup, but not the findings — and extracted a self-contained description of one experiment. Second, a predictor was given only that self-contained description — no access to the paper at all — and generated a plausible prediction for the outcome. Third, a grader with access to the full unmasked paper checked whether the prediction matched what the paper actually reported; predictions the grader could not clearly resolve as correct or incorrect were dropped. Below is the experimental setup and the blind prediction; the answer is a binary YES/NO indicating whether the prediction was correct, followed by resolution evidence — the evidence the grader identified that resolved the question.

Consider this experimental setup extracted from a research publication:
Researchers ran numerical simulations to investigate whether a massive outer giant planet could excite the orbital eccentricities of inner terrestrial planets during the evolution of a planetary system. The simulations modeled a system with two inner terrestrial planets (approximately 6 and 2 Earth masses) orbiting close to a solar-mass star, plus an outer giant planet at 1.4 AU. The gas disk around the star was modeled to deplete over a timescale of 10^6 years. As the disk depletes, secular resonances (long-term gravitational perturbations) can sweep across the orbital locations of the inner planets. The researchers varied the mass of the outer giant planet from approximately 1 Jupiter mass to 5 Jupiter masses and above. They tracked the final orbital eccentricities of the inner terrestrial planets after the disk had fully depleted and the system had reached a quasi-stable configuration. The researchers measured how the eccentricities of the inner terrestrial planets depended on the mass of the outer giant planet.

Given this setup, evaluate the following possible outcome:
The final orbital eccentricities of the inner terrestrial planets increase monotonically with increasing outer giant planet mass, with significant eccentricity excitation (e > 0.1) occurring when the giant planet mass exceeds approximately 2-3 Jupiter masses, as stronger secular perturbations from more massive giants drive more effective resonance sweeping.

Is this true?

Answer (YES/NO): NO